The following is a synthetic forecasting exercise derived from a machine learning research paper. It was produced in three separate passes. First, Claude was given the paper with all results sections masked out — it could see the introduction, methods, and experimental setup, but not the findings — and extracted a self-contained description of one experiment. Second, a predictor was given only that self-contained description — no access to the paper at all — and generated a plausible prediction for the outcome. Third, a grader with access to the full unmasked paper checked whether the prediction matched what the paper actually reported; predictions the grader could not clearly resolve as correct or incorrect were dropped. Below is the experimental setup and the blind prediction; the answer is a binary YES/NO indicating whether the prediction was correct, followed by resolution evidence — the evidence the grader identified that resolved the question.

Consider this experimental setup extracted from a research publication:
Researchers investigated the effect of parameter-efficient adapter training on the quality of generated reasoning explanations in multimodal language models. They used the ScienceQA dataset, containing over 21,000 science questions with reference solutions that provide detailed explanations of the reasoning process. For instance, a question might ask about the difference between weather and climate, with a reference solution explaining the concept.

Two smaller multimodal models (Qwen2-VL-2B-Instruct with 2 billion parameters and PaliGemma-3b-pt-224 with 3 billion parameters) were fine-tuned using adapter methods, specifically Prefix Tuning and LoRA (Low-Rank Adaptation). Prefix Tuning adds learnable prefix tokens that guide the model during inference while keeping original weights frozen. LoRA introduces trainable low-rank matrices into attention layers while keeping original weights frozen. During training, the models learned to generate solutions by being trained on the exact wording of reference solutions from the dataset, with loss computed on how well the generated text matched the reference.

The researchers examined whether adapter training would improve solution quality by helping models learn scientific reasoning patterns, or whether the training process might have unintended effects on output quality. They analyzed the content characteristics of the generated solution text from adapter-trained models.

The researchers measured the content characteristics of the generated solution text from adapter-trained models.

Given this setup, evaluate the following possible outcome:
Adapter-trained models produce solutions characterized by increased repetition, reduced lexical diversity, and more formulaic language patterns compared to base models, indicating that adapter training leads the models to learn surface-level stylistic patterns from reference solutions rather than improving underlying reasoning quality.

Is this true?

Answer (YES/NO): NO